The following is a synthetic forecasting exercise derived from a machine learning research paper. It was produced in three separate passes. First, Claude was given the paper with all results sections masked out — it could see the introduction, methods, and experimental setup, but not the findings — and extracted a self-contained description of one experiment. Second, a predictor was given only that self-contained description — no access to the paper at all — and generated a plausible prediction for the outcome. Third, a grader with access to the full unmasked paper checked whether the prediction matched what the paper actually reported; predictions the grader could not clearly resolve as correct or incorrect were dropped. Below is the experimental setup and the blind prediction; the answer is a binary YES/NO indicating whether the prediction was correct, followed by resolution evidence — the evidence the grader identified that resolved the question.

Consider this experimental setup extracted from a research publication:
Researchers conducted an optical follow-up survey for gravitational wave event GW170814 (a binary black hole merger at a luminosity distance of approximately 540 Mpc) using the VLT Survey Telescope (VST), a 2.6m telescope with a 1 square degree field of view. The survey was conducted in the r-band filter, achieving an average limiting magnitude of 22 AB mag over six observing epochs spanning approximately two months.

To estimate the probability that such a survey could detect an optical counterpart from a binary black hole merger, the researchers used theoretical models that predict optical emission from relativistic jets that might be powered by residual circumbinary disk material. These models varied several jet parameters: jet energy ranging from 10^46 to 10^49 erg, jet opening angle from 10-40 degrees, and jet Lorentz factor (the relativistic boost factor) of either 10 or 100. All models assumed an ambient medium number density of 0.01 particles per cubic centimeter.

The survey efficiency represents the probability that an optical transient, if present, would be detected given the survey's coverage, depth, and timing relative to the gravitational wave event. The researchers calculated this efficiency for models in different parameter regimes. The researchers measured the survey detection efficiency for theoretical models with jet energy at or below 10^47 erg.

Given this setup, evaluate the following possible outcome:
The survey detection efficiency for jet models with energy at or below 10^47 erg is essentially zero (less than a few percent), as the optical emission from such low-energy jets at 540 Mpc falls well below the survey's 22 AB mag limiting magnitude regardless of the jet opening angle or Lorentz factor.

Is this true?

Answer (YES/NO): YES